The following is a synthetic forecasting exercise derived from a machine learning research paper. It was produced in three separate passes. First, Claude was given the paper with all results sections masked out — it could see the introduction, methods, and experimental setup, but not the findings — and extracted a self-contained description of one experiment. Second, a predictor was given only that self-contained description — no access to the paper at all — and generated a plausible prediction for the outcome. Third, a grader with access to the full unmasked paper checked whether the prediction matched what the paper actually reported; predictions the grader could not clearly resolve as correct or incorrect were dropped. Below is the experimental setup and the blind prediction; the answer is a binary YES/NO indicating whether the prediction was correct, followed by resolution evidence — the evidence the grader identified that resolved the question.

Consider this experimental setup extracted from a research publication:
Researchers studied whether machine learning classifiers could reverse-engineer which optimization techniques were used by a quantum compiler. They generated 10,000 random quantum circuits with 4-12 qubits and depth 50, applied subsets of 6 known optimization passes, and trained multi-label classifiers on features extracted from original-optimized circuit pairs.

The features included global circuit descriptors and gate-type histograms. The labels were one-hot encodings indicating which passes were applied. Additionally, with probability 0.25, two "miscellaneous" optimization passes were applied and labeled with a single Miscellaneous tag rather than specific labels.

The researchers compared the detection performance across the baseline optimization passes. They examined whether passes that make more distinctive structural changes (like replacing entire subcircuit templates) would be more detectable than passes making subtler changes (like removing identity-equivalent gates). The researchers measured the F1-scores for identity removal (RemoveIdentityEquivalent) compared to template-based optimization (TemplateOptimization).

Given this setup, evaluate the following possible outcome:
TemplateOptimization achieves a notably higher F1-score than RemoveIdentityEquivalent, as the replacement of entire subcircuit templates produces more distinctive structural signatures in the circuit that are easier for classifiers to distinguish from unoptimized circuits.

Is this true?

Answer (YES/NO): YES